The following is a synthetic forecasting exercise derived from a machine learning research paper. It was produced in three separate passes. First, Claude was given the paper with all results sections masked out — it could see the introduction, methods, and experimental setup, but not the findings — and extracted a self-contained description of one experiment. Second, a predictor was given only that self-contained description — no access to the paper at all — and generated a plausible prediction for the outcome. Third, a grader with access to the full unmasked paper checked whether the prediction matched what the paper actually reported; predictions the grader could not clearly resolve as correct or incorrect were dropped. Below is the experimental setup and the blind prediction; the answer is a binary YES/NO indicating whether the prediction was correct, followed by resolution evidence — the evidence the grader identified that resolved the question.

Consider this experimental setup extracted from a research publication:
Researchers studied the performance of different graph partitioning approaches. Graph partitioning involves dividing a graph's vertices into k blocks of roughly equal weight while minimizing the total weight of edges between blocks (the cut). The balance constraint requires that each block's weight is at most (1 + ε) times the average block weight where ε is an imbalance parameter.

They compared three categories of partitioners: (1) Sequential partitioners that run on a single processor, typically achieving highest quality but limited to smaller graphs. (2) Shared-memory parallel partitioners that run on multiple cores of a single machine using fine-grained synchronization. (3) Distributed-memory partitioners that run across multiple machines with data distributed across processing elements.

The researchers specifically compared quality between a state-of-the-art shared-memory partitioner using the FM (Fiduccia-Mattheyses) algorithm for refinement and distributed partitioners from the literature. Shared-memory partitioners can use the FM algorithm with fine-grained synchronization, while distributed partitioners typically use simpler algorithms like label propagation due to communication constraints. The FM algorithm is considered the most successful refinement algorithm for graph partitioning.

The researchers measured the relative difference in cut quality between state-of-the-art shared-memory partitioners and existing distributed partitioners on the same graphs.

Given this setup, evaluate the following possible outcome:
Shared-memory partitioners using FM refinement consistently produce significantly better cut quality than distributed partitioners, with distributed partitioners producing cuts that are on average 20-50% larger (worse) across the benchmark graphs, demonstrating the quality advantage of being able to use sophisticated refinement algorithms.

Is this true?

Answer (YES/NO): NO